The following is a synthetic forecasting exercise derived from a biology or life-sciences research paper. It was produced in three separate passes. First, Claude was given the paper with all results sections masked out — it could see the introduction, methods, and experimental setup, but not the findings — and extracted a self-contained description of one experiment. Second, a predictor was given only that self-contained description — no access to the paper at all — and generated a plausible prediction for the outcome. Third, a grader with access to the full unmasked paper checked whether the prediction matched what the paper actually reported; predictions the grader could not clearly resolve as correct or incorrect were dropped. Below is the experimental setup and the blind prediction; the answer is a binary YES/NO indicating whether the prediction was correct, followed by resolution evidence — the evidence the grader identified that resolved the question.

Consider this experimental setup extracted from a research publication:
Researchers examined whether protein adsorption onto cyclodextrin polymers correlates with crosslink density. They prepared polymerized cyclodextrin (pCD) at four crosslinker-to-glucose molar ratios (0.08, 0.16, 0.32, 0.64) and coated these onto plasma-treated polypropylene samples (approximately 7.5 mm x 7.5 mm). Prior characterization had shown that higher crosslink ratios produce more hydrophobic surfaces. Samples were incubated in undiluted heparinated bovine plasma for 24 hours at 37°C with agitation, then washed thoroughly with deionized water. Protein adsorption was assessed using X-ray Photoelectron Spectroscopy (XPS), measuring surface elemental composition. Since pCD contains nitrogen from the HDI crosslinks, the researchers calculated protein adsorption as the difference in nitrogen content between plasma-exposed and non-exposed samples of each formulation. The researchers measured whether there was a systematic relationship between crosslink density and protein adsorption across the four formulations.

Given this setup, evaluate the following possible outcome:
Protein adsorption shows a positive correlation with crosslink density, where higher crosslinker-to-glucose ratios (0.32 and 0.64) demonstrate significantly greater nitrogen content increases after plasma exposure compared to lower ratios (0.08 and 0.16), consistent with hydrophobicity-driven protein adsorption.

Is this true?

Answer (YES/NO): NO